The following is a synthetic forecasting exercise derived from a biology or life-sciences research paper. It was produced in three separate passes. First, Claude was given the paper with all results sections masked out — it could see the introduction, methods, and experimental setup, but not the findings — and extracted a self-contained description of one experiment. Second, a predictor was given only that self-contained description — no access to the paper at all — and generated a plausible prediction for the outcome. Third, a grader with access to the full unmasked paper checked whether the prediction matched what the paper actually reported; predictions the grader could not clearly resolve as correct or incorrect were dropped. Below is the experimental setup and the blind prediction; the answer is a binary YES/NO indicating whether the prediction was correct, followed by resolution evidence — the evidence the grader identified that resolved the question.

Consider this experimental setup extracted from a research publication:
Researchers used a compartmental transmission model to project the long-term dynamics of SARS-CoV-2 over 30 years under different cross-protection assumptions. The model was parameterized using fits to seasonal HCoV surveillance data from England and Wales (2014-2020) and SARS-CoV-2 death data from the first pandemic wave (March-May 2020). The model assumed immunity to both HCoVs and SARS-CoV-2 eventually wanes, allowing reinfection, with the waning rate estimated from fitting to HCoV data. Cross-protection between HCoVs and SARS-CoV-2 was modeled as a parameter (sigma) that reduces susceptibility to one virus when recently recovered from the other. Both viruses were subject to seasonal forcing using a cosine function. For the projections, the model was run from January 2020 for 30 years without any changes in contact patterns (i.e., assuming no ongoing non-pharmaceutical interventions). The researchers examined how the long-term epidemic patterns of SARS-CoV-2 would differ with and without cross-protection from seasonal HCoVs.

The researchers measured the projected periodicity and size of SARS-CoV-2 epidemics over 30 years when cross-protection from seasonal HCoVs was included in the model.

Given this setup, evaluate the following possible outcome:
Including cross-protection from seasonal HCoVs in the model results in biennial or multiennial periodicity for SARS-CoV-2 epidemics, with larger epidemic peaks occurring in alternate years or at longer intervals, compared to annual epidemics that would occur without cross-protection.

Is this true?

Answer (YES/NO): NO